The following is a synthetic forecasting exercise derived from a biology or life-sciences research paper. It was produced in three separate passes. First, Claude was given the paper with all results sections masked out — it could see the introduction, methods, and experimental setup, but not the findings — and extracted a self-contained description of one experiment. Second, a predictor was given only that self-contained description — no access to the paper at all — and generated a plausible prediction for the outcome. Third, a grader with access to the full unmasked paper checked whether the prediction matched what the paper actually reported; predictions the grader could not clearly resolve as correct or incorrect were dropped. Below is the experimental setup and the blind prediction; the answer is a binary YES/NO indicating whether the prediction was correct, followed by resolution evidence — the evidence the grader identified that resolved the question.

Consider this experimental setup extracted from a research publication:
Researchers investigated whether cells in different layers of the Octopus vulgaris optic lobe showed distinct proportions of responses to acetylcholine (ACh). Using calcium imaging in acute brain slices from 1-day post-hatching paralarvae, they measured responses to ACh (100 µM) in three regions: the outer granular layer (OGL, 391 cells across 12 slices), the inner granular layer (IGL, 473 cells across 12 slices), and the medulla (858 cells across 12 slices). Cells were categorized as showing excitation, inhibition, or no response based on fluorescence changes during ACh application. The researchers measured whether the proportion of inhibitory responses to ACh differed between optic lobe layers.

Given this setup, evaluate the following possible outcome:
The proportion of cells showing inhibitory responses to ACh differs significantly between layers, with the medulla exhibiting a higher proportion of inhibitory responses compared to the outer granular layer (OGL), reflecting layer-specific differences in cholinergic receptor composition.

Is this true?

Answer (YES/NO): YES